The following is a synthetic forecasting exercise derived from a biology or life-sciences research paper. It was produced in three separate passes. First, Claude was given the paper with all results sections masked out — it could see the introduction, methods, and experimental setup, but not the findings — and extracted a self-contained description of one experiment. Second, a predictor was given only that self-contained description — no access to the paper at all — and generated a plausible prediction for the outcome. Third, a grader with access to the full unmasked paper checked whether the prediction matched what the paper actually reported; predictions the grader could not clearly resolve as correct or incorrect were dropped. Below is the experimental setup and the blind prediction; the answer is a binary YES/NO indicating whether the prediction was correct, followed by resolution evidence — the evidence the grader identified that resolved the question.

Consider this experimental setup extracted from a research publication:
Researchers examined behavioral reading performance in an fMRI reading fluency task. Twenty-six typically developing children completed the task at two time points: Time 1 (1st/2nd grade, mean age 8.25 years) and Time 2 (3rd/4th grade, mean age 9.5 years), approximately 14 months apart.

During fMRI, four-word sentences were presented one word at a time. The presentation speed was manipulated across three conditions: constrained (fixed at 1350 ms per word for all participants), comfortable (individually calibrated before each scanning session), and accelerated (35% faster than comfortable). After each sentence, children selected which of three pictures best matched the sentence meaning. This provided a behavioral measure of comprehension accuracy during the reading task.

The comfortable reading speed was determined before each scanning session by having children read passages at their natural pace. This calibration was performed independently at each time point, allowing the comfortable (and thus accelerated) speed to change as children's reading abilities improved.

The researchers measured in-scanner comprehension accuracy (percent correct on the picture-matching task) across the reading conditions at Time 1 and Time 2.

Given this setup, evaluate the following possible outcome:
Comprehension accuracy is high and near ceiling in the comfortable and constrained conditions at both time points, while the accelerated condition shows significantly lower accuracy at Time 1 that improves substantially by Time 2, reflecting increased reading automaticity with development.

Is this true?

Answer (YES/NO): NO